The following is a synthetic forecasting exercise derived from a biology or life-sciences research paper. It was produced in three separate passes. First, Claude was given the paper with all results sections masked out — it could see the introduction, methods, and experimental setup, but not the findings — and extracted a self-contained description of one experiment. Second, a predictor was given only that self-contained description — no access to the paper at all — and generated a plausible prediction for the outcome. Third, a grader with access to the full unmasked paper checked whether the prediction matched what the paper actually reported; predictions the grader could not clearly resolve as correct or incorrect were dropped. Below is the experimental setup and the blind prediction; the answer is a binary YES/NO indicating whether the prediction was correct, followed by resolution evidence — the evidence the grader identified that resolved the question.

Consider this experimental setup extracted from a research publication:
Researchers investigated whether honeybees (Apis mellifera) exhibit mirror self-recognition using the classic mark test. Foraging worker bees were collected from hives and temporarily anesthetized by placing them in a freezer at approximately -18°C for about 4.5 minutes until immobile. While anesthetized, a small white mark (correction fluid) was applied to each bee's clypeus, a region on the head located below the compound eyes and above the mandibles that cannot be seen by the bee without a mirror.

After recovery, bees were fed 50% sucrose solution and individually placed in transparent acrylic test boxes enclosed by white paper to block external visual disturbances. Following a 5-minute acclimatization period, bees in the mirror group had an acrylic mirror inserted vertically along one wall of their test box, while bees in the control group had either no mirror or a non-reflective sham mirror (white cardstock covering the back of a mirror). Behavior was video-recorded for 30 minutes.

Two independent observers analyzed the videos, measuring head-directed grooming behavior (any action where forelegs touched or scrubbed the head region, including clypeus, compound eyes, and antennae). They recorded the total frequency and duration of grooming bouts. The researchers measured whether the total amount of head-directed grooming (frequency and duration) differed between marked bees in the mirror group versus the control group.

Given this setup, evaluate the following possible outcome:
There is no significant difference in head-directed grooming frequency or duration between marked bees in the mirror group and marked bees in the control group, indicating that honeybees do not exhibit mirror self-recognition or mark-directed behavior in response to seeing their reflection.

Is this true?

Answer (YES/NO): YES